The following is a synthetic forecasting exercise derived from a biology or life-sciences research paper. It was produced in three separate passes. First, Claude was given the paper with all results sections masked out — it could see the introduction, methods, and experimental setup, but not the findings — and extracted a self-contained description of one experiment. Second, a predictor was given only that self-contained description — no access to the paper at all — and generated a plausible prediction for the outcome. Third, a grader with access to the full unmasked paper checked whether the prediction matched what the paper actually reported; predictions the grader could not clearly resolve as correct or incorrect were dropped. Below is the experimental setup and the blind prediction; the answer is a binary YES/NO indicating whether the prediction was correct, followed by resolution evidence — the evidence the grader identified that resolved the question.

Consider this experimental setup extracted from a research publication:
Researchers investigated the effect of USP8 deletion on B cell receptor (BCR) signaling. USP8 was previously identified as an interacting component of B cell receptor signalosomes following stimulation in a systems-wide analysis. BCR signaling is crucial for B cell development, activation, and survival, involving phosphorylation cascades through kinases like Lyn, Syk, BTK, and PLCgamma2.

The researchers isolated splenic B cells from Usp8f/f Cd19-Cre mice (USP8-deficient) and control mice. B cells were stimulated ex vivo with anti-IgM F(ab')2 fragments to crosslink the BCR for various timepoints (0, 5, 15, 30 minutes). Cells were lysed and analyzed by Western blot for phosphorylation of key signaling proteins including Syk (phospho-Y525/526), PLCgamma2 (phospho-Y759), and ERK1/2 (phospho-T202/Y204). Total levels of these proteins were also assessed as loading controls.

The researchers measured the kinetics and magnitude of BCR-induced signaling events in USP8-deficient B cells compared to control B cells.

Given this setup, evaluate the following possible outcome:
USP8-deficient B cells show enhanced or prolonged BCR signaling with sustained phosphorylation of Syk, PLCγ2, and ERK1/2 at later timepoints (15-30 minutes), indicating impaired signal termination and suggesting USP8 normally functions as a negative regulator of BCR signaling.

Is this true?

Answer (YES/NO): NO